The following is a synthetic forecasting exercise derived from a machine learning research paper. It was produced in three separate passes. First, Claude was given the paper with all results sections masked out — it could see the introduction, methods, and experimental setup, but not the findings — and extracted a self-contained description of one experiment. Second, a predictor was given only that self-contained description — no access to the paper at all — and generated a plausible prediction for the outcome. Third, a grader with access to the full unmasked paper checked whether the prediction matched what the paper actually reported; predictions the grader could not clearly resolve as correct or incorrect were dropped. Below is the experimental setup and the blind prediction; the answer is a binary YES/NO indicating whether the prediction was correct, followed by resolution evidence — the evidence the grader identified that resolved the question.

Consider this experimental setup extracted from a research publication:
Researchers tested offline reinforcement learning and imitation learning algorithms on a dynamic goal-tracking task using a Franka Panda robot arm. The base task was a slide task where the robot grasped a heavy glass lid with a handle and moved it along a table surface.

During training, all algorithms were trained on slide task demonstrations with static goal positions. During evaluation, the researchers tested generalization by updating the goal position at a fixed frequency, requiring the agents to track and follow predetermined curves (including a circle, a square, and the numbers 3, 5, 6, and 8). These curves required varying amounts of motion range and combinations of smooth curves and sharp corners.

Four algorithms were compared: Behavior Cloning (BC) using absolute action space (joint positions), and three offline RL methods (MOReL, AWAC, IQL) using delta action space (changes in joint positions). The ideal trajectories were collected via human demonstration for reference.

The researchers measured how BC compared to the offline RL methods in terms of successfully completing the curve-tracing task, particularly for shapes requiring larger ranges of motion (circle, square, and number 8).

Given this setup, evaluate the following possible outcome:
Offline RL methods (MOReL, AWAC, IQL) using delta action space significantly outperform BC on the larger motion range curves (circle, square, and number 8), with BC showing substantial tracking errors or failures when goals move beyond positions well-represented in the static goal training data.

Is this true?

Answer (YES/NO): YES